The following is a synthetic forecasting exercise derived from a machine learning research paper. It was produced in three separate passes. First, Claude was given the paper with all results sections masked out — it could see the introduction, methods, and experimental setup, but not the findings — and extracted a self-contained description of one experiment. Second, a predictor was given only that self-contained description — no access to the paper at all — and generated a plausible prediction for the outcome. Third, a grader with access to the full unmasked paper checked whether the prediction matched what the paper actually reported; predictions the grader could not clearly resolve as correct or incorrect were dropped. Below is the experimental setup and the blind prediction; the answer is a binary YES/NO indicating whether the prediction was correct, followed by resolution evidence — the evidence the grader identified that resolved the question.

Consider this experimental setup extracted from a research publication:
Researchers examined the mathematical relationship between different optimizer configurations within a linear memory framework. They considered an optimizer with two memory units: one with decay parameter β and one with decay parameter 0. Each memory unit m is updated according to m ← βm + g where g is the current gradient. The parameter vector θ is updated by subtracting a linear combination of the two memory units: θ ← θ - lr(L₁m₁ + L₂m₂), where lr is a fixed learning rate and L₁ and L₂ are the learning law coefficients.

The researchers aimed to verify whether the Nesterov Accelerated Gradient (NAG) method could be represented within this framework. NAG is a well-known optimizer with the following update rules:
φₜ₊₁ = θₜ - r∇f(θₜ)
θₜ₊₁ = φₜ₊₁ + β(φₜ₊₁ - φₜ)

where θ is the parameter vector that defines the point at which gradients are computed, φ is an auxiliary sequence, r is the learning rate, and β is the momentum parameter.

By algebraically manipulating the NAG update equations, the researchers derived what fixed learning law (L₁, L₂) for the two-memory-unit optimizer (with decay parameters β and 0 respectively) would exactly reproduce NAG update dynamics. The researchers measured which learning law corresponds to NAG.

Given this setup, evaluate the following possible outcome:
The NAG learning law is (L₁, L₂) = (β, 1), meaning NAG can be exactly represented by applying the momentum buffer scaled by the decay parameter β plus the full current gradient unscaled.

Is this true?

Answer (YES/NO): YES